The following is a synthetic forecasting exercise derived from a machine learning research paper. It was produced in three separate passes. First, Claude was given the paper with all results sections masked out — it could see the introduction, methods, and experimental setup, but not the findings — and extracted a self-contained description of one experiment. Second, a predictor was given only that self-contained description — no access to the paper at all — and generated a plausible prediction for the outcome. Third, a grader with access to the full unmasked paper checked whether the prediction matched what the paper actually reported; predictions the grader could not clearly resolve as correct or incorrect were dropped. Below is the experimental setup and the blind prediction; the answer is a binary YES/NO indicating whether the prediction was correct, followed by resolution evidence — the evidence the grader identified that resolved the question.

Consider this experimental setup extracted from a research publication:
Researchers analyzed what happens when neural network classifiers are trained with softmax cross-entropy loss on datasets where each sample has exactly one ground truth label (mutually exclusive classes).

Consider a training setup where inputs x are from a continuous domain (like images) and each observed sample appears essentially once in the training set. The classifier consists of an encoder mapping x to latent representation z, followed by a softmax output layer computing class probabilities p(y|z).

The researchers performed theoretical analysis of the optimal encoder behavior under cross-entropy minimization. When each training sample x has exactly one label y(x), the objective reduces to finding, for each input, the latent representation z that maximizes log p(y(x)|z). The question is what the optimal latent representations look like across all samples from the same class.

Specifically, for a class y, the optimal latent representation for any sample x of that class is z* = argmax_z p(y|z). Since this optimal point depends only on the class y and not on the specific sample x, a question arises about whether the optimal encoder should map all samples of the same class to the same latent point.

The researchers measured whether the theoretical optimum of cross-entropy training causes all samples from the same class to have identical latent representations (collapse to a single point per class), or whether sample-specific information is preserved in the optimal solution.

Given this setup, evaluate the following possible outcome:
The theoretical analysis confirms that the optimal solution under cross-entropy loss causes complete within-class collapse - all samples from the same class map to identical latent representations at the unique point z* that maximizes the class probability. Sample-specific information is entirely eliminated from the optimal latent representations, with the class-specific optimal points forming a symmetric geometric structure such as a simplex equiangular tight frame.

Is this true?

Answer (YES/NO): YES